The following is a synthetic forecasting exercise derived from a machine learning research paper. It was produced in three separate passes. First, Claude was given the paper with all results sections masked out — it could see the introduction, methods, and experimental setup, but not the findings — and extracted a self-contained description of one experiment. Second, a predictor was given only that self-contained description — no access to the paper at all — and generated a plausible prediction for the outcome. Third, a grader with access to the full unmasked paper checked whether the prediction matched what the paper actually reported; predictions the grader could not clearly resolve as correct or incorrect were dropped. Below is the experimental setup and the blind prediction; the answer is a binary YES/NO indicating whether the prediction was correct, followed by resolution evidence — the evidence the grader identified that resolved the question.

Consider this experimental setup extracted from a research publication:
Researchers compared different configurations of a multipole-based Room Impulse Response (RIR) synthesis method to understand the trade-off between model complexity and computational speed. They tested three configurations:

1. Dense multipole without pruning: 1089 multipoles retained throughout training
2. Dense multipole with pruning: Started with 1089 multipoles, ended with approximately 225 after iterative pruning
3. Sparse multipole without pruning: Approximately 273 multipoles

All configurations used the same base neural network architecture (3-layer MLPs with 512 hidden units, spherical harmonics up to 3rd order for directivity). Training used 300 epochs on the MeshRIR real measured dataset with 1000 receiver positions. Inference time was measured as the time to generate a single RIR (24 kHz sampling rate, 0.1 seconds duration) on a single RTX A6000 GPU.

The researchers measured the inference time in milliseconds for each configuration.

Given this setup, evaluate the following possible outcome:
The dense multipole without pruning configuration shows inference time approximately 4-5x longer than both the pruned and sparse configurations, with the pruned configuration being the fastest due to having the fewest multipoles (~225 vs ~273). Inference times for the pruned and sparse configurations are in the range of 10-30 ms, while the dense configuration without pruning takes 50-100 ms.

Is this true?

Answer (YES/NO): NO